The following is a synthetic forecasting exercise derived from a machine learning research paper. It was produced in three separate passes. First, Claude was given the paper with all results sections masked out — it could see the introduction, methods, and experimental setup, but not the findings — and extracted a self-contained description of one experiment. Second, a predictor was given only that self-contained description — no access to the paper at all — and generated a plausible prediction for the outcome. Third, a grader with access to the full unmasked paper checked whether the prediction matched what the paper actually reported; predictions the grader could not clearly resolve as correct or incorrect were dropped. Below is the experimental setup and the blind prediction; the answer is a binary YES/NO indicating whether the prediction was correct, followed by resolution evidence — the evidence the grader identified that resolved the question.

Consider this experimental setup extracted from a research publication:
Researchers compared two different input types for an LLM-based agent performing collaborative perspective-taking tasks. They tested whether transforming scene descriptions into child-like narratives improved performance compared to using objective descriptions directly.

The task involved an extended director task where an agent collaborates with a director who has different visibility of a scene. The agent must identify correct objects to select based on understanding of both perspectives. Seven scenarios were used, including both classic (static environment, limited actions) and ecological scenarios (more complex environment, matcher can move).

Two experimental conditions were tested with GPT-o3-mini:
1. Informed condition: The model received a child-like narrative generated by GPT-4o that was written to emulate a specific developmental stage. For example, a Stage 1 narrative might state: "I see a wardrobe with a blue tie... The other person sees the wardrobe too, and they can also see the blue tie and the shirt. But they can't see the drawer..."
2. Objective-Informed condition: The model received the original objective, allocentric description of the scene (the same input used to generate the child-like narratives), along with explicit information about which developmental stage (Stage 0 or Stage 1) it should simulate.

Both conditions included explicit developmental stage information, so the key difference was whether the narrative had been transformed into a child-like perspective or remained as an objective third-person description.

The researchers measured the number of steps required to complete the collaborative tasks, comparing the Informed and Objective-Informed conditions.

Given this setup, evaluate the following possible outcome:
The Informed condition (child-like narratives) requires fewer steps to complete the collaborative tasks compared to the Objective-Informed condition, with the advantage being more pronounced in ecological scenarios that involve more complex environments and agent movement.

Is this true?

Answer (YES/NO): NO